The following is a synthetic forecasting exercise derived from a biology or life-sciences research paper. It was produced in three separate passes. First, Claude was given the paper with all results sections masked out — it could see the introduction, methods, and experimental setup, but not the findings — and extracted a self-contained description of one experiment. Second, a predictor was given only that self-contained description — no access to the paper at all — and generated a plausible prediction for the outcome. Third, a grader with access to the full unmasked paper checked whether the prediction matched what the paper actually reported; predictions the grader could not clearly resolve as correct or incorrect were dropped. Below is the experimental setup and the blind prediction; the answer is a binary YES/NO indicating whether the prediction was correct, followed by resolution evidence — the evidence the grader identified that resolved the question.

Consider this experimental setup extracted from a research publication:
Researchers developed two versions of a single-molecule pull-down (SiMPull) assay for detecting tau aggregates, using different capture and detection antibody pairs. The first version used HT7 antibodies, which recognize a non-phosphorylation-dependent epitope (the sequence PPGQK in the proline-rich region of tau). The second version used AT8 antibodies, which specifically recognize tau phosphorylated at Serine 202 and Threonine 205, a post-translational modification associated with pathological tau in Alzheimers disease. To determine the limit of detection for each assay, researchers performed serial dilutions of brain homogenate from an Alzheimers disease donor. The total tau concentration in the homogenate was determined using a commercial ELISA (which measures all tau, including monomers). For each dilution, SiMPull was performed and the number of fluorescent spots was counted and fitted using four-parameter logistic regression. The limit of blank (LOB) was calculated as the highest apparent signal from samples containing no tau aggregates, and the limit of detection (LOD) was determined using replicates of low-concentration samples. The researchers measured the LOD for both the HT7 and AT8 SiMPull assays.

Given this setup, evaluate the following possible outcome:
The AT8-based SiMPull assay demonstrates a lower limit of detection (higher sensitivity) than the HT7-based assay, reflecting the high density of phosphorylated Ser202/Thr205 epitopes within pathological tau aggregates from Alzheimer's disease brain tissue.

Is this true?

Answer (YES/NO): NO